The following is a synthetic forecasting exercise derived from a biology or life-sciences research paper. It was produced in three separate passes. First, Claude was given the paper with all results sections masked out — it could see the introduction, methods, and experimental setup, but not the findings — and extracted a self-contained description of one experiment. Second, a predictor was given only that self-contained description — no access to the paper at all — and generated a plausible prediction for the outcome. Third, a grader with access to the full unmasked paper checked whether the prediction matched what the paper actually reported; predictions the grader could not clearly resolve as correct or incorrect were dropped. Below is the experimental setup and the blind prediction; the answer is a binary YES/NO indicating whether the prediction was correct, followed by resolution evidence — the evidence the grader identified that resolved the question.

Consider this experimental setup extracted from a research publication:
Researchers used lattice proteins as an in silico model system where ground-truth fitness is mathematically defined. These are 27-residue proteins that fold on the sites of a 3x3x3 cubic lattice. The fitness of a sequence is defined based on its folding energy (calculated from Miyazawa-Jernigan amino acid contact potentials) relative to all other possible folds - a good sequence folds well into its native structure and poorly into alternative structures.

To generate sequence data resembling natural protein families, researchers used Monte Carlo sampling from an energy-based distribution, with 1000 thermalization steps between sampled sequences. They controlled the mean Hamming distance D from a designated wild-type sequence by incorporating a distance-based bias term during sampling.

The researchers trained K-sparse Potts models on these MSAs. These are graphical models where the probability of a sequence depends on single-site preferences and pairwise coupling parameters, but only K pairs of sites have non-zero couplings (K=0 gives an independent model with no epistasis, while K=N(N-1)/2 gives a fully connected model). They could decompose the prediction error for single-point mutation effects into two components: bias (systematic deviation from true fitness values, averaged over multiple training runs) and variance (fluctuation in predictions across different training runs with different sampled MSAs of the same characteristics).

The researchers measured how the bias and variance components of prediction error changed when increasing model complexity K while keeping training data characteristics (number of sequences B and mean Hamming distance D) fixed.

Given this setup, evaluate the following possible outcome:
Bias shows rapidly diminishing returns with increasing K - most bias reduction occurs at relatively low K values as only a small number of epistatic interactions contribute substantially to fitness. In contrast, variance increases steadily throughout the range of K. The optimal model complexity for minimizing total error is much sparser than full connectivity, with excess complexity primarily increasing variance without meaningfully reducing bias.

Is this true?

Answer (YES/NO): NO